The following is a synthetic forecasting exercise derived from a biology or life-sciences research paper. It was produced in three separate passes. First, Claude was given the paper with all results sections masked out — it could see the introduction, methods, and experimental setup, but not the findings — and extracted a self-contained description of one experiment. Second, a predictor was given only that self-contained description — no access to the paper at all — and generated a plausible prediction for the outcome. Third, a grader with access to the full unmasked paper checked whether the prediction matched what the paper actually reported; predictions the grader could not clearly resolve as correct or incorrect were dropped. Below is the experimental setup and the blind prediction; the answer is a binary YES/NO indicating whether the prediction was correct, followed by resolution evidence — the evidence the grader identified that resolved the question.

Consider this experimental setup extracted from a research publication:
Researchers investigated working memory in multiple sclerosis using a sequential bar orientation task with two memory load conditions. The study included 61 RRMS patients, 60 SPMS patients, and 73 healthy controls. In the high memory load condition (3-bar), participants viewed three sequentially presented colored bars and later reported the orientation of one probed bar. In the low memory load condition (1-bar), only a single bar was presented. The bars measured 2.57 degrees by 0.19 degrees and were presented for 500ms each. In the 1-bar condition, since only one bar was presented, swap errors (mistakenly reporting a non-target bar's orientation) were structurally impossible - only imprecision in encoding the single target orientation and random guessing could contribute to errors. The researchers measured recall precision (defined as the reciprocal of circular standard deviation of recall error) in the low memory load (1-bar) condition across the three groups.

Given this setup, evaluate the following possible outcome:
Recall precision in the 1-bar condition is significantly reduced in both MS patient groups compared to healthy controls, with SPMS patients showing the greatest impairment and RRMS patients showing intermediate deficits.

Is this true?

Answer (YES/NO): YES